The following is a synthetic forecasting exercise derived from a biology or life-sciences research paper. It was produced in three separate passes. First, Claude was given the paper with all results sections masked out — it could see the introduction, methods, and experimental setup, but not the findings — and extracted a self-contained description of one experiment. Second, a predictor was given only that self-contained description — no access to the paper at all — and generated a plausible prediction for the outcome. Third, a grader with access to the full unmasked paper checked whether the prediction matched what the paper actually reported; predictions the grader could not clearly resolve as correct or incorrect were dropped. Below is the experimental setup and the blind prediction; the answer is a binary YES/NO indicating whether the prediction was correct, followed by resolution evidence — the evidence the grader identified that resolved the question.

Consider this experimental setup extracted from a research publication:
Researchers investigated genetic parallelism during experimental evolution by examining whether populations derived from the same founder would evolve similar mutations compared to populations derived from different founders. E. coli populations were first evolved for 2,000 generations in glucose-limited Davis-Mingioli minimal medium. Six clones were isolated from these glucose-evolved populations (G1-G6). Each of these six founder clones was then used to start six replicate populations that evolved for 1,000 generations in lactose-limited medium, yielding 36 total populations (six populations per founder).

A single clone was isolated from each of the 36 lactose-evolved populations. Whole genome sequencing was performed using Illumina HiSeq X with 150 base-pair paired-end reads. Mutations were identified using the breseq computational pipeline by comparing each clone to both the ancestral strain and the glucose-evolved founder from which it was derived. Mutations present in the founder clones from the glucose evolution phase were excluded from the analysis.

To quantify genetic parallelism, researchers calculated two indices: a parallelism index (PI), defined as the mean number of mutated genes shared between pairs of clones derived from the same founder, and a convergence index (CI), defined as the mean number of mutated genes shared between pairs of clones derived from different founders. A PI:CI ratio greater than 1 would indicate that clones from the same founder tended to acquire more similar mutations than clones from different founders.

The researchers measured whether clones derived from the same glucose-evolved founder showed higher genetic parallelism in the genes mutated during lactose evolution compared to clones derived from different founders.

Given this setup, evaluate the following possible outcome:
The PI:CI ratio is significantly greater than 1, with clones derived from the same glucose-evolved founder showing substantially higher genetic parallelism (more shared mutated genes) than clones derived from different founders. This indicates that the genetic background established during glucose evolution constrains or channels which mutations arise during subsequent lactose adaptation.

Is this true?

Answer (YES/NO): NO